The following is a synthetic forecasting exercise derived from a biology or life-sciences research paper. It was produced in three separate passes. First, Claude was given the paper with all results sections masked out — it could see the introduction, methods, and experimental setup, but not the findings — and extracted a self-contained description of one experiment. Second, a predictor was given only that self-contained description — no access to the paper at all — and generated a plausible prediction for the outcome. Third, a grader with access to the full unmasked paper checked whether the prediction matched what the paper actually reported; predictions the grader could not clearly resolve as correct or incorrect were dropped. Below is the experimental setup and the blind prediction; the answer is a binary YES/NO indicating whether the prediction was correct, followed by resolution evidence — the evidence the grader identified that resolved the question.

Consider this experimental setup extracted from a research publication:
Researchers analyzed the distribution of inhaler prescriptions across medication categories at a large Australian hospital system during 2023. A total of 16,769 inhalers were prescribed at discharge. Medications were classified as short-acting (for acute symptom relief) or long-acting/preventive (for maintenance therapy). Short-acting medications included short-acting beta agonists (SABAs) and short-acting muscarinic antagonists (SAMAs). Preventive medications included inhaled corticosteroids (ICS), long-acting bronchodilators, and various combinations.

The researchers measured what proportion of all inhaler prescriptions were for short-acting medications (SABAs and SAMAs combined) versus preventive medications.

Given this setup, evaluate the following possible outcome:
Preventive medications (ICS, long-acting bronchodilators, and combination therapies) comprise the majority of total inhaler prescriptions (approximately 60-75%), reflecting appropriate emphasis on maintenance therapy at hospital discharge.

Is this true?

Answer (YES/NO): NO